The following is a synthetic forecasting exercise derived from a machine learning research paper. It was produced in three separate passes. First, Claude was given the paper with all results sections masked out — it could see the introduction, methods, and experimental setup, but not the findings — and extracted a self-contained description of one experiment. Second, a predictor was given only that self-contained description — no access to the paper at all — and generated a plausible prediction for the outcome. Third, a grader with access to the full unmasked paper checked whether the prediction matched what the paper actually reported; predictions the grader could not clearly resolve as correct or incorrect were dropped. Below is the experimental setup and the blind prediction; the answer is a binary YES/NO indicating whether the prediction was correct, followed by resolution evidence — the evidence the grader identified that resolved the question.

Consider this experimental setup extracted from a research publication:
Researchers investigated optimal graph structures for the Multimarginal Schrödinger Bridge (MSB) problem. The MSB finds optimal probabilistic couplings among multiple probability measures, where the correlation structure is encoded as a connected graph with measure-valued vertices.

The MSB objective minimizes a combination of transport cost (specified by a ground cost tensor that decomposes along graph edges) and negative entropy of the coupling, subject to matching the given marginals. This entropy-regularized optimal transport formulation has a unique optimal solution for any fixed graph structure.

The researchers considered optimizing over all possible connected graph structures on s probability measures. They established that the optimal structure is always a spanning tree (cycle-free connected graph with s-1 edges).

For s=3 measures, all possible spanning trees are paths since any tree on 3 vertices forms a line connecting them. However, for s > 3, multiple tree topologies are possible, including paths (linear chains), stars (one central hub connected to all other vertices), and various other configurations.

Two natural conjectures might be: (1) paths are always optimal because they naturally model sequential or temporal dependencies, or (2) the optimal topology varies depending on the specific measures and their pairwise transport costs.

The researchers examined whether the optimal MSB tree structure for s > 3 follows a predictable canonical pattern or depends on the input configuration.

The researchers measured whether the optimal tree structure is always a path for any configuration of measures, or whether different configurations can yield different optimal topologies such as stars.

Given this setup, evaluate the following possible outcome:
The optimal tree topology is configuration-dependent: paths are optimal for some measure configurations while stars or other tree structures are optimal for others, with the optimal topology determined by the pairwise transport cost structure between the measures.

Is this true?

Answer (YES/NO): YES